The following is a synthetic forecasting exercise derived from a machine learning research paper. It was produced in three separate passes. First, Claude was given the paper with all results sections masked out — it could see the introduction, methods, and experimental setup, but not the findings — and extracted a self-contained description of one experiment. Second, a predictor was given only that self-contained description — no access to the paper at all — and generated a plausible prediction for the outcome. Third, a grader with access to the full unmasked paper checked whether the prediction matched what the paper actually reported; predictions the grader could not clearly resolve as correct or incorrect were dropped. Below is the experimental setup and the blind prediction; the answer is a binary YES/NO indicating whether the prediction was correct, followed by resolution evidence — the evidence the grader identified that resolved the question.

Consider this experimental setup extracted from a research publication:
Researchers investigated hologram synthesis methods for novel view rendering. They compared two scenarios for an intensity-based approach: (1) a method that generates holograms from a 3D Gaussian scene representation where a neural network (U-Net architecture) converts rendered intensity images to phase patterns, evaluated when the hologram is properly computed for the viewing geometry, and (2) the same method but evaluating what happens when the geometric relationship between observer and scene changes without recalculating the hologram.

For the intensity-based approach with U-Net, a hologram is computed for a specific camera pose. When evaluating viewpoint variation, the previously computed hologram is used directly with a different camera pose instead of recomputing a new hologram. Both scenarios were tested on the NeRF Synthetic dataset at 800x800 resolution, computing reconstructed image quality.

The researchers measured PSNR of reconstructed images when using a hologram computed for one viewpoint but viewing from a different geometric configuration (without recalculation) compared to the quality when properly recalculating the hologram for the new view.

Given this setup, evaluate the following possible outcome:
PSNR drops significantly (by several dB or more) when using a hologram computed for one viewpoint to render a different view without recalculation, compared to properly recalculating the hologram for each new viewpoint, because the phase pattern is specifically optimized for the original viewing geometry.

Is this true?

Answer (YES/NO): YES